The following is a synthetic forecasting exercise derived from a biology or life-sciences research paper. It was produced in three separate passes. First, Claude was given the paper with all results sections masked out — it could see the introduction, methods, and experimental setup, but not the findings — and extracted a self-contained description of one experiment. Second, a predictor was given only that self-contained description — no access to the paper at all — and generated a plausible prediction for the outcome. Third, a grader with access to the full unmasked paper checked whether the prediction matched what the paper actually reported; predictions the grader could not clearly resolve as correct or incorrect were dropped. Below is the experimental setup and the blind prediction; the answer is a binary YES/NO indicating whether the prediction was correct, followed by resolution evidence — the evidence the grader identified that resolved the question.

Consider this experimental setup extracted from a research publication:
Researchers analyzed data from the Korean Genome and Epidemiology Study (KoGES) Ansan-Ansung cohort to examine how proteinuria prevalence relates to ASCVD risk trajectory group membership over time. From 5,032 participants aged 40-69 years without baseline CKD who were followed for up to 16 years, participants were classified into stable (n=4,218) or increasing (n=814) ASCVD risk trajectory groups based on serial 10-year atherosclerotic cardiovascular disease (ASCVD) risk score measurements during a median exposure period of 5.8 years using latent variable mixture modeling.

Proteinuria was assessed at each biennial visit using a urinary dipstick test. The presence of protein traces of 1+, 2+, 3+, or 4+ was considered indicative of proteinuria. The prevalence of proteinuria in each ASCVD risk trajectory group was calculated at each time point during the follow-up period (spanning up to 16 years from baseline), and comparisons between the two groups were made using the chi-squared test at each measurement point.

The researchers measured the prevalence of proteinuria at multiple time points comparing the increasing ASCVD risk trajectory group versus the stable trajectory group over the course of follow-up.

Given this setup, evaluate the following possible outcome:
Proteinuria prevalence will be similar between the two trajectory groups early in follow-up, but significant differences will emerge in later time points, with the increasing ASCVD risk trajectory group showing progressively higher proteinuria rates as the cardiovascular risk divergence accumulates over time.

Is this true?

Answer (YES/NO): NO